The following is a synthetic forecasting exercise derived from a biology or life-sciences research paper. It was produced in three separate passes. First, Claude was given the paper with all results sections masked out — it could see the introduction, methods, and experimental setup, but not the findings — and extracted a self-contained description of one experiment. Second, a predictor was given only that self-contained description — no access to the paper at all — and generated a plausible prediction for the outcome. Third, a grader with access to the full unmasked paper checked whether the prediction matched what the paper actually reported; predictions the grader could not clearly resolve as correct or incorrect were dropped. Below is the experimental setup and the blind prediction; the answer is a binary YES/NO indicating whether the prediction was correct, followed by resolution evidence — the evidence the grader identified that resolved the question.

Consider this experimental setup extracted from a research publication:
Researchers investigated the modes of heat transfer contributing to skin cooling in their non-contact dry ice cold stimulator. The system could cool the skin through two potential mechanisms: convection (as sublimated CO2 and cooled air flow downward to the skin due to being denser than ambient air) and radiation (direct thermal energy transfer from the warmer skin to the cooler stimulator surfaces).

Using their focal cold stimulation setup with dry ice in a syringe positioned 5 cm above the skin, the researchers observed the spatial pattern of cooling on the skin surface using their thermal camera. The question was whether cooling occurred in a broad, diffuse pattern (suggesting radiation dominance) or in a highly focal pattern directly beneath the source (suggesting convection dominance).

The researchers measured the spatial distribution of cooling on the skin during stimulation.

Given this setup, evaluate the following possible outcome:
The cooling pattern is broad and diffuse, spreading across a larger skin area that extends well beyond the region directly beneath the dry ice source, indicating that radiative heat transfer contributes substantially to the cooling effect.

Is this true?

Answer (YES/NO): NO